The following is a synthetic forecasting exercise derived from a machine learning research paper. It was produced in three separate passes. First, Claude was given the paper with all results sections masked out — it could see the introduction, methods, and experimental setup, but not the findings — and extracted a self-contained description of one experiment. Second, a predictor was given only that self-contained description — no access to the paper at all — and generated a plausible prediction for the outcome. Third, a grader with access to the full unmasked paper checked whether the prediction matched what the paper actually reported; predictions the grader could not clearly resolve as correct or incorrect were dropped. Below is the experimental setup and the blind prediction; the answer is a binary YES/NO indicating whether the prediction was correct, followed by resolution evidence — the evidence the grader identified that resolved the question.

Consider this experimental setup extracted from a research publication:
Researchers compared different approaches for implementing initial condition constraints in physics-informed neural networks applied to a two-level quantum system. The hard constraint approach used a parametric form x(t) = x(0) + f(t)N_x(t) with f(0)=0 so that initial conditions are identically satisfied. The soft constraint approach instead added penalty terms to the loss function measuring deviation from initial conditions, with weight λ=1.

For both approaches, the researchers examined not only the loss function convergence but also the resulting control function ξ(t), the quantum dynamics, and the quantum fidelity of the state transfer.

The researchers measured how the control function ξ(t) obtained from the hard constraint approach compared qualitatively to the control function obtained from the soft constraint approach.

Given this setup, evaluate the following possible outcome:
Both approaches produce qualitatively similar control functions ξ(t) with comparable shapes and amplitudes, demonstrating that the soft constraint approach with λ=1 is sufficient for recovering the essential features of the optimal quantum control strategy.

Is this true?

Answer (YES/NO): YES